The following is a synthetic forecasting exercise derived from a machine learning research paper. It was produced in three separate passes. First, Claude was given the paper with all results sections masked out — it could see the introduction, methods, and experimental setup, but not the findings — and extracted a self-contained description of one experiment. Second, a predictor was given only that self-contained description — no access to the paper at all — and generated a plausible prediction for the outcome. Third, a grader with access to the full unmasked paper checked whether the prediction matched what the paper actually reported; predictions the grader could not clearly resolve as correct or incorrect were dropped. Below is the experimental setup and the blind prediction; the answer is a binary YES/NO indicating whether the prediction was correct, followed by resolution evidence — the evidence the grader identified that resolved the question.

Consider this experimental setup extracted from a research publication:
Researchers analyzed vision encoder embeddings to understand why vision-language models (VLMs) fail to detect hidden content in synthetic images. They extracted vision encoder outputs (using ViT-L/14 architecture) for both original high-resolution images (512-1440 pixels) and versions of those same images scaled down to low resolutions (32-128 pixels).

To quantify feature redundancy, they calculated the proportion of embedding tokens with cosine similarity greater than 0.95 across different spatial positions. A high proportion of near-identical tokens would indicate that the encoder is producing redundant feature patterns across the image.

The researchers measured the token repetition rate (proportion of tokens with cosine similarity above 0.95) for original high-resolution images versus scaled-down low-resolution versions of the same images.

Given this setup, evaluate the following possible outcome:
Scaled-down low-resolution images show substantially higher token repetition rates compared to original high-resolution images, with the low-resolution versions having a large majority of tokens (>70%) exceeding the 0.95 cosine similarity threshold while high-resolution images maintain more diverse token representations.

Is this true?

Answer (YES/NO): NO